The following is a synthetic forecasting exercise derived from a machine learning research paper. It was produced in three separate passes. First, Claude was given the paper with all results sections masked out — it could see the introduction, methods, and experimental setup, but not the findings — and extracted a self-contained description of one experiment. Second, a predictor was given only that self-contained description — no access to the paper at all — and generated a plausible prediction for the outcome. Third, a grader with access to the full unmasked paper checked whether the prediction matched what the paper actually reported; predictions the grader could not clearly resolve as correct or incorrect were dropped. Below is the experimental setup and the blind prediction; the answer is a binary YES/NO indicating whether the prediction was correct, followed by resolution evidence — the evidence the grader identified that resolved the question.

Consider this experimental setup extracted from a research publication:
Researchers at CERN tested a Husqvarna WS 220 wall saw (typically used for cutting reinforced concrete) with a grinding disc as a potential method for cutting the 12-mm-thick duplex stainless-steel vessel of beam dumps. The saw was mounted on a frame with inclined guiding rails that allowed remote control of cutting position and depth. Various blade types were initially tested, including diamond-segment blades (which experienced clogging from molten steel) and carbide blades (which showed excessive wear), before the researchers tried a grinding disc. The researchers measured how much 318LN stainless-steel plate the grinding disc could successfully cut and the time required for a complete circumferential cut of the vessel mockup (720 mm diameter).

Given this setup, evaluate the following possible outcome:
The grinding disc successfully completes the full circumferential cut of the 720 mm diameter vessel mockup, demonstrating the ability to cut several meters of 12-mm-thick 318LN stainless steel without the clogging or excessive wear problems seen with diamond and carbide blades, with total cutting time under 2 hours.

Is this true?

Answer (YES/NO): YES